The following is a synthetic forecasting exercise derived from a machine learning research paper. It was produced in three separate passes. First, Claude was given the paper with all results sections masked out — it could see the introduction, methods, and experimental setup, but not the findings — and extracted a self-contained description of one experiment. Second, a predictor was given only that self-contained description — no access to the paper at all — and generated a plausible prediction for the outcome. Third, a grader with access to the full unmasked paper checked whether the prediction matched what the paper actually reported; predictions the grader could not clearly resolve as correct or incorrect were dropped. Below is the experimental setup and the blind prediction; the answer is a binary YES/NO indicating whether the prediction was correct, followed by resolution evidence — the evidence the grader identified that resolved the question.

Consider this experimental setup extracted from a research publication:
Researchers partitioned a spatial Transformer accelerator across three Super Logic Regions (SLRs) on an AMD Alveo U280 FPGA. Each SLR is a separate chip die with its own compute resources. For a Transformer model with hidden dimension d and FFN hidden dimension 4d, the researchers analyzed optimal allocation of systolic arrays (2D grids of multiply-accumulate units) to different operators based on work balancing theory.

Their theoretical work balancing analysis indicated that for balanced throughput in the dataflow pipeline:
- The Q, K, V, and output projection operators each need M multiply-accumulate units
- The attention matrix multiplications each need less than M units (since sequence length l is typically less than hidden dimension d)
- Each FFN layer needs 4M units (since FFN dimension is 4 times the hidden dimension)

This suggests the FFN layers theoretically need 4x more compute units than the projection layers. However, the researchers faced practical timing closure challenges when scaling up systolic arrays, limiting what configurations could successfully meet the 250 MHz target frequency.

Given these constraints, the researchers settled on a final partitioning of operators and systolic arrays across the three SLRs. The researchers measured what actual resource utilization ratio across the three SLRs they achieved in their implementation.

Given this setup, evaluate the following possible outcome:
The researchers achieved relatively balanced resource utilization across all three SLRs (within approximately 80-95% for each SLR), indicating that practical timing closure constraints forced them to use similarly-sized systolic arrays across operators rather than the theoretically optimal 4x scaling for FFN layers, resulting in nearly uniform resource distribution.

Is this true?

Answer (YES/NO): NO